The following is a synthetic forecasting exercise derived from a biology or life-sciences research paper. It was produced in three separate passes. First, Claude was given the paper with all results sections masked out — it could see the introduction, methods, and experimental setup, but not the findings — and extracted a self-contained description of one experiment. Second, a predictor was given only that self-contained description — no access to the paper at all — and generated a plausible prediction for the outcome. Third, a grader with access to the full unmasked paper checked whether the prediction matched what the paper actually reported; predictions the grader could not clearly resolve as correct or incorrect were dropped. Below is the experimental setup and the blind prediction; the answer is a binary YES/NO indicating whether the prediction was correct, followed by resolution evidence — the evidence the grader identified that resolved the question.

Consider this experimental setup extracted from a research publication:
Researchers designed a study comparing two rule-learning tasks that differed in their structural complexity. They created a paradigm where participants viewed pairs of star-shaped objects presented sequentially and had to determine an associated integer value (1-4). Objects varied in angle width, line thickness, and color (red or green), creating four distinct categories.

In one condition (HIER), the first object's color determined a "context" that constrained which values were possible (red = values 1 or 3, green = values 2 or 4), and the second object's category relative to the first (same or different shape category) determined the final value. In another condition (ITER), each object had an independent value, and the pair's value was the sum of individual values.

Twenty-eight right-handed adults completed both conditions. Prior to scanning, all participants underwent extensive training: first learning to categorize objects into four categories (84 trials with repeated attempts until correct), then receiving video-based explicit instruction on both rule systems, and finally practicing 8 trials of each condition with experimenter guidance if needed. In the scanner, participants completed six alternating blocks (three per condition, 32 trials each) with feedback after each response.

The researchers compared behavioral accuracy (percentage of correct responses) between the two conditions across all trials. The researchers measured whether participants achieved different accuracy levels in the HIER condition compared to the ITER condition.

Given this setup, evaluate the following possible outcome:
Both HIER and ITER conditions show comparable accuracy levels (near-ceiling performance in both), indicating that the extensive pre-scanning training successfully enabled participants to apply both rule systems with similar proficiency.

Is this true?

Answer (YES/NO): NO